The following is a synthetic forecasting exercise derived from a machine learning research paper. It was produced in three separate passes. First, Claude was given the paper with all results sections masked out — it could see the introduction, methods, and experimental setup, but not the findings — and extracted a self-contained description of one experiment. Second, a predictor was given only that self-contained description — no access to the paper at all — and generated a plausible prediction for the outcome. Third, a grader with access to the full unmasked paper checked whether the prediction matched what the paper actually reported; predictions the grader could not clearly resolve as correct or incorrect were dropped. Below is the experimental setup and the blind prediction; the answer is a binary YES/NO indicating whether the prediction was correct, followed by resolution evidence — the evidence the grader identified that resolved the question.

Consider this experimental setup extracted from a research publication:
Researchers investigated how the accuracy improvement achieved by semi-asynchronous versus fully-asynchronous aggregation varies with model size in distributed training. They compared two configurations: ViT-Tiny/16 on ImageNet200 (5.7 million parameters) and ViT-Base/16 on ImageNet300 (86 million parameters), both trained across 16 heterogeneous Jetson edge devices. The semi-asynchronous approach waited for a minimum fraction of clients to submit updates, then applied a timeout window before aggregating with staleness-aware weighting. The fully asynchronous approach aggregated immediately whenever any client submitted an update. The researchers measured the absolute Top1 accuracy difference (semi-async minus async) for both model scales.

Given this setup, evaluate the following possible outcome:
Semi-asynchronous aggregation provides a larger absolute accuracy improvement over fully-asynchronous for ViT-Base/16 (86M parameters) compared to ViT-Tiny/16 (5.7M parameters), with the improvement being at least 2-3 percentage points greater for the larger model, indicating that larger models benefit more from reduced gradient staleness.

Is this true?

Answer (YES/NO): NO